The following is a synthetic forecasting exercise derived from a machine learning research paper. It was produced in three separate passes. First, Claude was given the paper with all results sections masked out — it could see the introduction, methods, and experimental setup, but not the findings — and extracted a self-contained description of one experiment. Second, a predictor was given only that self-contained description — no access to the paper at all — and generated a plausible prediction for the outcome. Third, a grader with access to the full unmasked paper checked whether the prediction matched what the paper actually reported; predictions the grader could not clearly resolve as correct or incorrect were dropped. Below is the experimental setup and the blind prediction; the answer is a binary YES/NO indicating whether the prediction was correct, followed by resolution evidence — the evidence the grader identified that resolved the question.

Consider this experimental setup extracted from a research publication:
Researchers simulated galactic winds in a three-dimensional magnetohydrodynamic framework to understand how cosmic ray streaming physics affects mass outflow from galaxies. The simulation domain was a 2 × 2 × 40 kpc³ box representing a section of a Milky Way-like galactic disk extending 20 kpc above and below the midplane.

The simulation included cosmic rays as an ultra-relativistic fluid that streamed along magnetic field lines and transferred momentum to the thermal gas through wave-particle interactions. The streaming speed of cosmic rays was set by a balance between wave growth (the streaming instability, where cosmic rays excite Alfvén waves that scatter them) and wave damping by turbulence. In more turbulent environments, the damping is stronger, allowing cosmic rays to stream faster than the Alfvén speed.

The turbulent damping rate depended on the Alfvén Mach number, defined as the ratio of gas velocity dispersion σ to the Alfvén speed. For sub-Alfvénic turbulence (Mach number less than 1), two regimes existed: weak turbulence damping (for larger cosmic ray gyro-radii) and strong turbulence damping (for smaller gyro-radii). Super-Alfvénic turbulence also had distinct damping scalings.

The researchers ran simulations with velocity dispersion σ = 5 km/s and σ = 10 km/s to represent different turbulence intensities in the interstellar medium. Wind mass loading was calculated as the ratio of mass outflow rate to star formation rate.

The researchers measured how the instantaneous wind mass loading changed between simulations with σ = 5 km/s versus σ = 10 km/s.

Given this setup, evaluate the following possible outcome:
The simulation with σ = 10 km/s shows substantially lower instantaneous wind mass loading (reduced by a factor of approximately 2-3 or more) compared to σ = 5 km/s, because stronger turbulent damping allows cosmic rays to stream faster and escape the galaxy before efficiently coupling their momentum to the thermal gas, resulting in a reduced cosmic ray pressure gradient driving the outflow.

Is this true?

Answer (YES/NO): NO